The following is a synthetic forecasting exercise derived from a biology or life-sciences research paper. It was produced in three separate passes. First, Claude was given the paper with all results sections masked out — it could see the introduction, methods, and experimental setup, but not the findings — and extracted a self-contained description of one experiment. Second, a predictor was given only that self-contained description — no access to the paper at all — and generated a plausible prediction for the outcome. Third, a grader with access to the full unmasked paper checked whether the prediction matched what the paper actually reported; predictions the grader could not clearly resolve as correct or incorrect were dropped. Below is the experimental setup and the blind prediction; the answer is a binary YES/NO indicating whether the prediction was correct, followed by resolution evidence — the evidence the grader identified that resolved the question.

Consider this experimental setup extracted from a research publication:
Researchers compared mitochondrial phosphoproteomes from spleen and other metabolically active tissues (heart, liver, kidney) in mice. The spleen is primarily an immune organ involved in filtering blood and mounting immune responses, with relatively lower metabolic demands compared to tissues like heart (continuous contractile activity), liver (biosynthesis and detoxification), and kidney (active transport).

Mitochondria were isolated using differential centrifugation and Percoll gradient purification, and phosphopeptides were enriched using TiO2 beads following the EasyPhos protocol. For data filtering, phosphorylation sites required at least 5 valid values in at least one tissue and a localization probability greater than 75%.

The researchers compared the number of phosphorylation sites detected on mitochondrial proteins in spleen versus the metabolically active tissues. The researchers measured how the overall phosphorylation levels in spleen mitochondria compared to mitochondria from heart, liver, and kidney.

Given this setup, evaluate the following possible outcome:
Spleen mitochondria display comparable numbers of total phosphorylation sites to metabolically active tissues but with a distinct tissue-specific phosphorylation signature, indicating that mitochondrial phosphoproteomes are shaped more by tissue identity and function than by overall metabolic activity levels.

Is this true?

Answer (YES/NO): NO